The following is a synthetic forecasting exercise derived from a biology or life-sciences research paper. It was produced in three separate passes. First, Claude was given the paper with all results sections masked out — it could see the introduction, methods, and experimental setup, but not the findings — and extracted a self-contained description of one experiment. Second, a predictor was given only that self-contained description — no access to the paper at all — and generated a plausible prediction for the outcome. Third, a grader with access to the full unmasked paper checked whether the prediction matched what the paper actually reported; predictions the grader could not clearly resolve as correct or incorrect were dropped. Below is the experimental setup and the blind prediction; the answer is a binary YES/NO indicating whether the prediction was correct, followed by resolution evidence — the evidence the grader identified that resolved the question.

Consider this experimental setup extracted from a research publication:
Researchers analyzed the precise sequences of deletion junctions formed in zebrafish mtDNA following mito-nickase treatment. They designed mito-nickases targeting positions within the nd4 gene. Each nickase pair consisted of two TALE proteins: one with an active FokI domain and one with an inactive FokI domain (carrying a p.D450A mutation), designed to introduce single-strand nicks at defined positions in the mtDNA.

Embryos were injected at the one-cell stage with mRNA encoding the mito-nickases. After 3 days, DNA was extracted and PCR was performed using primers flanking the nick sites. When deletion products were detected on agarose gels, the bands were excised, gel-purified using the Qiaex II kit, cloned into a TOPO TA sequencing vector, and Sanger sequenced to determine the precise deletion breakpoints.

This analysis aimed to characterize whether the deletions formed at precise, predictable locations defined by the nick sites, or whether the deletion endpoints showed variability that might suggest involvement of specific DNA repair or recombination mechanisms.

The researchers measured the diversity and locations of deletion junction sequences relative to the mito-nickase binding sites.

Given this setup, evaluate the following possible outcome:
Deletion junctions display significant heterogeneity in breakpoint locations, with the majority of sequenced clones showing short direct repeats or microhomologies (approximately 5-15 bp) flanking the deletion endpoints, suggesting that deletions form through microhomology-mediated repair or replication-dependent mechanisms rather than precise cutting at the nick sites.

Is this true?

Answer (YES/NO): NO